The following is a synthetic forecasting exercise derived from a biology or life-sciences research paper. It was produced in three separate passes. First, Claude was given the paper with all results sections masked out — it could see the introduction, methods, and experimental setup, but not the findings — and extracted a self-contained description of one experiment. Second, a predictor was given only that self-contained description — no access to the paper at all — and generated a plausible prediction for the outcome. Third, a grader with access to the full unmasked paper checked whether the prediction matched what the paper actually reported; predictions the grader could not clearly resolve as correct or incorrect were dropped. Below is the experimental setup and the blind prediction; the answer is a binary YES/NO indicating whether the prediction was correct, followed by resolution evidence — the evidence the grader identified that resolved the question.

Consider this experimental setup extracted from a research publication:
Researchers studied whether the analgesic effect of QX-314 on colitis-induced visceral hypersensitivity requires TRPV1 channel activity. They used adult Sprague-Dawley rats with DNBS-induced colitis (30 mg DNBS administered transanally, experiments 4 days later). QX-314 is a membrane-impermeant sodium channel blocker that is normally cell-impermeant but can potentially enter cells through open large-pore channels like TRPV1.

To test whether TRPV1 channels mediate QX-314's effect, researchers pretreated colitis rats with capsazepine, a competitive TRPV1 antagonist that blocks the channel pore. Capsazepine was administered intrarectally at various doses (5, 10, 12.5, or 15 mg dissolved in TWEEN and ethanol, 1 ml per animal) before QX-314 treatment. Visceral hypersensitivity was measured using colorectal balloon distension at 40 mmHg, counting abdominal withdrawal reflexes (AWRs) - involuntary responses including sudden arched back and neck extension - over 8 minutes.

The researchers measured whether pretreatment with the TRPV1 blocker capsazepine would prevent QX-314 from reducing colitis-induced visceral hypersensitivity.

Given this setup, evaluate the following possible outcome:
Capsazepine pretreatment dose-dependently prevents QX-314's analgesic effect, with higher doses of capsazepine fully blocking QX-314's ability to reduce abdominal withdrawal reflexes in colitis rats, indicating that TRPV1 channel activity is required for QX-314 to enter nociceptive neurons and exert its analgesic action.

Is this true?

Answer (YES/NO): NO